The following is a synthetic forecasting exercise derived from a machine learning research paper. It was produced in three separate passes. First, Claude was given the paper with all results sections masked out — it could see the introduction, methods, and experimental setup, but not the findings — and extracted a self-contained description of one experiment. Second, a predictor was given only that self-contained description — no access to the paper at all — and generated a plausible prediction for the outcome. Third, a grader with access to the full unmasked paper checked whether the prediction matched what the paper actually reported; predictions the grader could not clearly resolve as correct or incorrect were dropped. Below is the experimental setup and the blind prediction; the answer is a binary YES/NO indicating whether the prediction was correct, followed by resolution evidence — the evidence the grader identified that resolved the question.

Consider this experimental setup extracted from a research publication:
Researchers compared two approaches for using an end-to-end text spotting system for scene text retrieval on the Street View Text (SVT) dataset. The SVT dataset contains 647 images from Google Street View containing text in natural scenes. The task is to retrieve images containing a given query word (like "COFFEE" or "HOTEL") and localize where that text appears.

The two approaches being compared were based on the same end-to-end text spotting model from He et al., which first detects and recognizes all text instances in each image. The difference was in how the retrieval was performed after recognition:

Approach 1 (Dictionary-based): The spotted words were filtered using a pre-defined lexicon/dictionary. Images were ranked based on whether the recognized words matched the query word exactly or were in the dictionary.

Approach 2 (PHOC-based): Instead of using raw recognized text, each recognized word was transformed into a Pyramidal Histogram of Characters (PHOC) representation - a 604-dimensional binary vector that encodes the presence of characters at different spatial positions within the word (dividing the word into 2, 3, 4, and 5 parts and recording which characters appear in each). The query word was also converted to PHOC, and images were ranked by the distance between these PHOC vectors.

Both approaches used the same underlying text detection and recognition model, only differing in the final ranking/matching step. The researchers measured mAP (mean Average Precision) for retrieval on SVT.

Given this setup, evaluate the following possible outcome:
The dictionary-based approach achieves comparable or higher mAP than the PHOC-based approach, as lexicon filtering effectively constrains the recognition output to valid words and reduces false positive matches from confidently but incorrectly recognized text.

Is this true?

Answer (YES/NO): YES